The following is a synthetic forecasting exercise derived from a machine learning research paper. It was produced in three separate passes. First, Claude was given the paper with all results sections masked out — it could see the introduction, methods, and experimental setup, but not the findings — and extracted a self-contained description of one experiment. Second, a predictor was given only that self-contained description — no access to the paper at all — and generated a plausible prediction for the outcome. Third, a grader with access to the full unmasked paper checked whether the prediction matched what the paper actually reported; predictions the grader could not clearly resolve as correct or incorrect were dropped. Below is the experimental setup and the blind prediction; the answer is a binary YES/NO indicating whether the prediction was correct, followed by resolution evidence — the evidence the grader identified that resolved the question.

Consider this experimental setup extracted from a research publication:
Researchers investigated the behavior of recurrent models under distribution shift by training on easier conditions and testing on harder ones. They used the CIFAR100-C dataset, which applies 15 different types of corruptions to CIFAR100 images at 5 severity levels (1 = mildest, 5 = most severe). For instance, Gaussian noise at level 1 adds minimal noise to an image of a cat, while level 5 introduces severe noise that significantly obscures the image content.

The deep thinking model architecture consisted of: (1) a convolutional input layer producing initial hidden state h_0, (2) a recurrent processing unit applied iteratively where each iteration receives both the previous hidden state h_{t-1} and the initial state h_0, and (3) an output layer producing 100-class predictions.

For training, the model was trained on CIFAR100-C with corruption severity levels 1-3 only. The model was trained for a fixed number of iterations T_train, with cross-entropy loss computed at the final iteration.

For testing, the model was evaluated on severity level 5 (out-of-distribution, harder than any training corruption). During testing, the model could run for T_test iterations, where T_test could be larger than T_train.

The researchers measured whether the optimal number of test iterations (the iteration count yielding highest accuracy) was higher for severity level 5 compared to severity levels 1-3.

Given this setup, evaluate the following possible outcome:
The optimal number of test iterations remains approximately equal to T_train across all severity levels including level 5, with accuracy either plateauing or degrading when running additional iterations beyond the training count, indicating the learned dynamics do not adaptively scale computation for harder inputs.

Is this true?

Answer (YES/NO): NO